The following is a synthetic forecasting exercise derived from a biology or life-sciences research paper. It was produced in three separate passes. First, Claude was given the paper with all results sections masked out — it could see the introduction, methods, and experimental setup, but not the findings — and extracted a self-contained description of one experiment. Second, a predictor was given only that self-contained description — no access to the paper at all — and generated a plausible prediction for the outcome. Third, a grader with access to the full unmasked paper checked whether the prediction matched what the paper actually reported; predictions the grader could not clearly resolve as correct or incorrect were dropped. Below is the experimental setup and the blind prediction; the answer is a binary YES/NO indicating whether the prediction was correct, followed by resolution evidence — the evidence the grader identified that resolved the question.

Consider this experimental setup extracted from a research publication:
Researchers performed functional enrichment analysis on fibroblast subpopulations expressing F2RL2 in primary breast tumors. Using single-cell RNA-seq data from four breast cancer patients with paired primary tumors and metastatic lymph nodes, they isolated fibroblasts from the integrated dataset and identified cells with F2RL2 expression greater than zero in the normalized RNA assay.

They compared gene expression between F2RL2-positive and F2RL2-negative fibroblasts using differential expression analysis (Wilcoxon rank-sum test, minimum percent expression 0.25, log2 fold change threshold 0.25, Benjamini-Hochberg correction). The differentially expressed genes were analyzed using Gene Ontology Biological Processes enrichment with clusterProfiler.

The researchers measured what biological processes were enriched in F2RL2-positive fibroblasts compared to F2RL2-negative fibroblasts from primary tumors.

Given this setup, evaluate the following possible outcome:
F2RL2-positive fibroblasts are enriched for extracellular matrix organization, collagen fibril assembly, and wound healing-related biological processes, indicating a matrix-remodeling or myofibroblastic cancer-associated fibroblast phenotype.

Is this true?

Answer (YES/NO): NO